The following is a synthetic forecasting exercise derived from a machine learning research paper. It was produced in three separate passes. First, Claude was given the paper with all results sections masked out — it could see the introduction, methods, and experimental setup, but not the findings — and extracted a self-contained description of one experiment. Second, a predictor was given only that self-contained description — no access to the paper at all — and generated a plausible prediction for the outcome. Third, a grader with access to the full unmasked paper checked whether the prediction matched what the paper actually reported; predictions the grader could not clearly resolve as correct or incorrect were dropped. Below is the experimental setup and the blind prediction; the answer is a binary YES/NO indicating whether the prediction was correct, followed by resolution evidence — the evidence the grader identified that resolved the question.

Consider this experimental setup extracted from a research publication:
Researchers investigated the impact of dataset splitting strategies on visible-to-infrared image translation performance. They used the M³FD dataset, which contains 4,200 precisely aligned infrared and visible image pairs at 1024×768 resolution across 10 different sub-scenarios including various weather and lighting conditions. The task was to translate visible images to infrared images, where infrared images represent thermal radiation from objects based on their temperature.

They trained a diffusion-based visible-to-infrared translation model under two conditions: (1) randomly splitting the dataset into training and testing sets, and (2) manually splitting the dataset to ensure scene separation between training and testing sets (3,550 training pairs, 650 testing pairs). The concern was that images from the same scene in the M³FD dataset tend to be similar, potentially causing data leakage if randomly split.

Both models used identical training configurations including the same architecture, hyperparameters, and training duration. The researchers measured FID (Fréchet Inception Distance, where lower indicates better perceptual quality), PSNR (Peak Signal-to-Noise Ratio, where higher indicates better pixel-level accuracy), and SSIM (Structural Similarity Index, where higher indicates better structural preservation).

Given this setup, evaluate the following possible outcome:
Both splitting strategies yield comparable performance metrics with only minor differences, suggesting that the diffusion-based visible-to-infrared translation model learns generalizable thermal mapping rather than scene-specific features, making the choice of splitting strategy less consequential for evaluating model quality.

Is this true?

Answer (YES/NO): NO